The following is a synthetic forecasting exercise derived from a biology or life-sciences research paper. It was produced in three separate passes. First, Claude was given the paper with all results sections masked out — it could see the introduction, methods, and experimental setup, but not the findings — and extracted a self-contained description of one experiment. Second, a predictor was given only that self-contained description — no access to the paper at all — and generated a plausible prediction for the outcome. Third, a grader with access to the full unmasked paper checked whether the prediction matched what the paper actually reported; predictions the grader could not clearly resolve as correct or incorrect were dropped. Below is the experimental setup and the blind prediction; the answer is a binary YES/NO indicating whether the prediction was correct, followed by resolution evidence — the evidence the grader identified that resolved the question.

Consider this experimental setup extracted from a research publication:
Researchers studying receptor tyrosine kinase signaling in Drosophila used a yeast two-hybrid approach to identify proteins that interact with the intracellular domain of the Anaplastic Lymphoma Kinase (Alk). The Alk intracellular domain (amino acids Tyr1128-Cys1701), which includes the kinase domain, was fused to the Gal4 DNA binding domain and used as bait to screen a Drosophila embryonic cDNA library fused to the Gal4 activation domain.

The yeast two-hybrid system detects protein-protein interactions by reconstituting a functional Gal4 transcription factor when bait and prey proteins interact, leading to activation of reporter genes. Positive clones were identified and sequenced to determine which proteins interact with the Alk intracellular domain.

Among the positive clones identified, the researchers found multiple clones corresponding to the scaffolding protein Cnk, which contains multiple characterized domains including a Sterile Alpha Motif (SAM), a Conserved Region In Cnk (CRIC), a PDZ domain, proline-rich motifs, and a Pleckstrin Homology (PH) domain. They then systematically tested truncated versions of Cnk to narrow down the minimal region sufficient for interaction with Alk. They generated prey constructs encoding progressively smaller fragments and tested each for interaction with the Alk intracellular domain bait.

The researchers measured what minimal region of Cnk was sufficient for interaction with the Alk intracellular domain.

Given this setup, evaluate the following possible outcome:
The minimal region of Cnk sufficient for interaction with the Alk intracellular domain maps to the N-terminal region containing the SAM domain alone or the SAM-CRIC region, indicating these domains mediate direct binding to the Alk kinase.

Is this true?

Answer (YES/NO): NO